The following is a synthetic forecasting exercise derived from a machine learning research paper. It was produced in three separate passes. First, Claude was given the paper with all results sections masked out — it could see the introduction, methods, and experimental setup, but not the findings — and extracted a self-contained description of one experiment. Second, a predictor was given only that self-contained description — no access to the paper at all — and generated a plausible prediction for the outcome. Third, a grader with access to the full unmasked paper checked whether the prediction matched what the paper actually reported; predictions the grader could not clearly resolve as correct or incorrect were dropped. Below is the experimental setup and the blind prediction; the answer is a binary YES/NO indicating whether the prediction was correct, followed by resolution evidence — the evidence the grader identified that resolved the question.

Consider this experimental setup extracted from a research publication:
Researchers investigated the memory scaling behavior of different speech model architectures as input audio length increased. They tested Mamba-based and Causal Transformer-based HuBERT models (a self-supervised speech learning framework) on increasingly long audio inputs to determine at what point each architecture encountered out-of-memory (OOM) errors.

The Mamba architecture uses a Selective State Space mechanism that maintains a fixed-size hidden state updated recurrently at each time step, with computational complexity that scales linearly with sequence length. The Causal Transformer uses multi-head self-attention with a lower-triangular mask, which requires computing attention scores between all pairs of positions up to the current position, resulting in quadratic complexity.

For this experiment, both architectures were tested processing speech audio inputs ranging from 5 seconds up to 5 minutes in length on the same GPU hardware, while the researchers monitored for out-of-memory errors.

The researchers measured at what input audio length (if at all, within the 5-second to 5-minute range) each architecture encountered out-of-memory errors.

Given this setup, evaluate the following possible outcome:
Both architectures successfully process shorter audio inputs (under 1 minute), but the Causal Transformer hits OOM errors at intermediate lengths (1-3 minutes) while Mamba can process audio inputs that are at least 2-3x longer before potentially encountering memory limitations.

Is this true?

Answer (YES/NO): YES